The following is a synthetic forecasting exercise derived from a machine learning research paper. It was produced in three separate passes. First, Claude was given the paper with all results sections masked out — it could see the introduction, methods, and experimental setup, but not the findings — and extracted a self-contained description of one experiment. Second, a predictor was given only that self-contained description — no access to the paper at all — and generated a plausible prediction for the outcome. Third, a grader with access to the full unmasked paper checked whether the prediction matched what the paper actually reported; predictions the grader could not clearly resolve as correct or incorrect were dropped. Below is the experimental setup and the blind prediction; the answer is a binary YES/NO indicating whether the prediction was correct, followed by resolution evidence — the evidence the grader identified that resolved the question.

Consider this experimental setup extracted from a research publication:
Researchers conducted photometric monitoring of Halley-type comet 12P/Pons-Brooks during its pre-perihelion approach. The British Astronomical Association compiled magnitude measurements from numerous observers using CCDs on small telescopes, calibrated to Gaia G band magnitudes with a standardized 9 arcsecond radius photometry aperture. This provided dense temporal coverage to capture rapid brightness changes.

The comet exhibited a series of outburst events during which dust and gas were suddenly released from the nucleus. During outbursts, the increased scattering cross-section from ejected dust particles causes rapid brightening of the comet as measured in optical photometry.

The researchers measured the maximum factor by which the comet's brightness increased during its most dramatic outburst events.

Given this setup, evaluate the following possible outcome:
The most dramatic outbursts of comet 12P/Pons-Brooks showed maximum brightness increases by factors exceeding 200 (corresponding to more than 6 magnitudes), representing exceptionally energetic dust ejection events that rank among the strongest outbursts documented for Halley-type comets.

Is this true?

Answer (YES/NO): NO